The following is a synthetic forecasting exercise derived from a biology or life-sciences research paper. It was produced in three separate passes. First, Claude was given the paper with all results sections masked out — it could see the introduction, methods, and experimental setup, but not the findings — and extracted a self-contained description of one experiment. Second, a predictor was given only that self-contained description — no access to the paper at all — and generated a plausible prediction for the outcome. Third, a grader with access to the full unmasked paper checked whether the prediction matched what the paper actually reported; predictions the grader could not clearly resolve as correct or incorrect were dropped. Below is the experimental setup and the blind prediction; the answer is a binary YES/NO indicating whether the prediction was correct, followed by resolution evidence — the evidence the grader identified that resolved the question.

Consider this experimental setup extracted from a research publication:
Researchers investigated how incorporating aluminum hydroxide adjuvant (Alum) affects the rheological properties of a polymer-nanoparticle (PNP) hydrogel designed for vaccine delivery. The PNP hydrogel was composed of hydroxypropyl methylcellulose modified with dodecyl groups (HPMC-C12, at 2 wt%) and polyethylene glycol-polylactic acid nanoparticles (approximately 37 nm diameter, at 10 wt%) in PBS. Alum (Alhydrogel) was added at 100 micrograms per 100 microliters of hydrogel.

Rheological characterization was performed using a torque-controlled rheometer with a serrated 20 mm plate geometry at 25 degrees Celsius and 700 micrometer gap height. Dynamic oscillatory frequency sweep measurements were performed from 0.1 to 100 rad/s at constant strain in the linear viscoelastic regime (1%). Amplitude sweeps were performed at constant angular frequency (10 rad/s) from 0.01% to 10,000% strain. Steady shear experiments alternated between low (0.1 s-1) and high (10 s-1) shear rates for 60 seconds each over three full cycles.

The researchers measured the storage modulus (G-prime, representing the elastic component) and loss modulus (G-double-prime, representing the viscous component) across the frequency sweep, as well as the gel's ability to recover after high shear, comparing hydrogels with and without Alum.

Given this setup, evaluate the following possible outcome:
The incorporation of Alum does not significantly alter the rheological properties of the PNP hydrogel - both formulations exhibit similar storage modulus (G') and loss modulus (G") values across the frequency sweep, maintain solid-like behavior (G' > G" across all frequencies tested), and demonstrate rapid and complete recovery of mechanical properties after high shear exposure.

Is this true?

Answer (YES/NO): YES